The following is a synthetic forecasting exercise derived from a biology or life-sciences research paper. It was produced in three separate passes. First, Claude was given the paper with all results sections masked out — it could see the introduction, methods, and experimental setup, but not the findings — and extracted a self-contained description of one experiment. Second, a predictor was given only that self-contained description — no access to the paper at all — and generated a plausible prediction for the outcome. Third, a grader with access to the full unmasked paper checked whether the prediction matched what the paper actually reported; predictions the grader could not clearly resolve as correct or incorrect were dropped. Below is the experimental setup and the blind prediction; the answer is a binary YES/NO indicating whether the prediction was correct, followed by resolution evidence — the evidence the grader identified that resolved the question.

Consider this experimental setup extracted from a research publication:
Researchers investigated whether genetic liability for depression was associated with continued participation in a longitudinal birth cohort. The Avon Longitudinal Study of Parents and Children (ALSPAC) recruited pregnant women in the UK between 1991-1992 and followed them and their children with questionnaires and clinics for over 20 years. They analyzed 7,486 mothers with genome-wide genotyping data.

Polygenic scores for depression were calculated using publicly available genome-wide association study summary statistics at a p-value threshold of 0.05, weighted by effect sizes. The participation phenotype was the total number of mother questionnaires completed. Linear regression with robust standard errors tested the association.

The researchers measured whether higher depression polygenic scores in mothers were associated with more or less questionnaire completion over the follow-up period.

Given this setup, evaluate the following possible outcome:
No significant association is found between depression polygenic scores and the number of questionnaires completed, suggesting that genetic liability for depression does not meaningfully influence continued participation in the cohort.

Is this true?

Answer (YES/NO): NO